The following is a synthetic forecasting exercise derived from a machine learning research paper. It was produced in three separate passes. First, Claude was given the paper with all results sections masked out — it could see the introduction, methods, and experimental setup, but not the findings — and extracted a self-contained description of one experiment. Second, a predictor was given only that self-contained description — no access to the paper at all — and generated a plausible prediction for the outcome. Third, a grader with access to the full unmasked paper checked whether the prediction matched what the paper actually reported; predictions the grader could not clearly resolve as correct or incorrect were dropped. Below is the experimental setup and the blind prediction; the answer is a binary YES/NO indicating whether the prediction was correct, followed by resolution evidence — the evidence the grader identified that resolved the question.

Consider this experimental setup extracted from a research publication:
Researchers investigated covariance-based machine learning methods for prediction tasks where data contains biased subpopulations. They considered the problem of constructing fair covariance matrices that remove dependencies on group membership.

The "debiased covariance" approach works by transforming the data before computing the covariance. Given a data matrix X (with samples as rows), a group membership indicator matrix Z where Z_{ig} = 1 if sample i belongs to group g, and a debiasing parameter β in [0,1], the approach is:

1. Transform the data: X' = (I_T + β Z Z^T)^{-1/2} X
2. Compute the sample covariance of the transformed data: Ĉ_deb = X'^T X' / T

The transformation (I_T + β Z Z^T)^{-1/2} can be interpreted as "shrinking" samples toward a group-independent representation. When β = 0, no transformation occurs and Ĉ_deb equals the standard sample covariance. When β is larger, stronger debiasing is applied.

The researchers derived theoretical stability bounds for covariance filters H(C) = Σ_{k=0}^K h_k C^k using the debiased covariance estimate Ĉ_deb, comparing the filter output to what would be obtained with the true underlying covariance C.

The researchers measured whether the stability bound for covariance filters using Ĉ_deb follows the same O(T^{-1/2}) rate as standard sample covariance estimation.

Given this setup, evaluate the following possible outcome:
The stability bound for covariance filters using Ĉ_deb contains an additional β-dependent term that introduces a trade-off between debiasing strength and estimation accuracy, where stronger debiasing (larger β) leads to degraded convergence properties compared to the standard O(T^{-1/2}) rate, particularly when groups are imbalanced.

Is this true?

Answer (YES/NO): NO